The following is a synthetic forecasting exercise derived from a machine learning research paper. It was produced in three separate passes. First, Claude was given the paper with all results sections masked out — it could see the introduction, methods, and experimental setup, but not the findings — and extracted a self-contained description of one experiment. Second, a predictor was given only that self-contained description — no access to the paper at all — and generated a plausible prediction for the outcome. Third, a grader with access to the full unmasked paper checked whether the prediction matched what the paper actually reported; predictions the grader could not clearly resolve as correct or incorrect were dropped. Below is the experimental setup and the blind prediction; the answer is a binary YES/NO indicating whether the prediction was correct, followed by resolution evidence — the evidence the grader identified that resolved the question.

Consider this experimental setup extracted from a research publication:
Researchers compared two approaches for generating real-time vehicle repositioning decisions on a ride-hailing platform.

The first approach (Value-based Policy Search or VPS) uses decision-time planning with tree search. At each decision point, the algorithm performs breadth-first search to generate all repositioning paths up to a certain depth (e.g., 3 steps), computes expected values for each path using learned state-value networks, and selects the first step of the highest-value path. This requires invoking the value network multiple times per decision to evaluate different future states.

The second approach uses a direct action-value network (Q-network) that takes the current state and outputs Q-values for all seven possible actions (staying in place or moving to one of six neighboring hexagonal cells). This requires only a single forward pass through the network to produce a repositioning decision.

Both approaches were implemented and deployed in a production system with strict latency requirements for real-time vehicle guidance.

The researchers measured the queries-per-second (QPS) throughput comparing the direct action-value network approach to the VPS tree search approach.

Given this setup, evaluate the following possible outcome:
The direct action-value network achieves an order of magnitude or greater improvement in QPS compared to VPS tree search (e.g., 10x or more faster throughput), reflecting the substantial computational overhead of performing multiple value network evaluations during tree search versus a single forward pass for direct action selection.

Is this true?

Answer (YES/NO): NO